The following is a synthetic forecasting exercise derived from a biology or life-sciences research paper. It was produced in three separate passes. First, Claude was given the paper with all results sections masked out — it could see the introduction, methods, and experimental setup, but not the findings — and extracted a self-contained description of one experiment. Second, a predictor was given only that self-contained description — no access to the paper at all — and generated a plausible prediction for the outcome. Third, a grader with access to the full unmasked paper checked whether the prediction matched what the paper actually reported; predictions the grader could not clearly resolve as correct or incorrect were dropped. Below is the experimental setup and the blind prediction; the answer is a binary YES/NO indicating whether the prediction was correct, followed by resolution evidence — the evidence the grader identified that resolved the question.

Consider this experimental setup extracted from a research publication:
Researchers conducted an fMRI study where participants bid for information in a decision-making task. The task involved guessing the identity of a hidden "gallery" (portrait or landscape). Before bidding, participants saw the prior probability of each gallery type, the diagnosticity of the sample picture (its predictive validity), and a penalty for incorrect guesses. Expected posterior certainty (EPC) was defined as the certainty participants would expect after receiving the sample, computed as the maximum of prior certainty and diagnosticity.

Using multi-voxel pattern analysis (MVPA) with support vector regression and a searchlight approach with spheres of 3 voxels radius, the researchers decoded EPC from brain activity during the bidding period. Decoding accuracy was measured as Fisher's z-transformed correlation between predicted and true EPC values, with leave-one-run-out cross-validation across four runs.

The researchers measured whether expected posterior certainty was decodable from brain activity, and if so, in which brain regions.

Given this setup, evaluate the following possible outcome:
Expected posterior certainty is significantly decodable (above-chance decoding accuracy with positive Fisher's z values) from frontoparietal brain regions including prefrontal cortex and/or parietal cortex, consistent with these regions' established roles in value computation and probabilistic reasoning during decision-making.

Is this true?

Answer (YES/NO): YES